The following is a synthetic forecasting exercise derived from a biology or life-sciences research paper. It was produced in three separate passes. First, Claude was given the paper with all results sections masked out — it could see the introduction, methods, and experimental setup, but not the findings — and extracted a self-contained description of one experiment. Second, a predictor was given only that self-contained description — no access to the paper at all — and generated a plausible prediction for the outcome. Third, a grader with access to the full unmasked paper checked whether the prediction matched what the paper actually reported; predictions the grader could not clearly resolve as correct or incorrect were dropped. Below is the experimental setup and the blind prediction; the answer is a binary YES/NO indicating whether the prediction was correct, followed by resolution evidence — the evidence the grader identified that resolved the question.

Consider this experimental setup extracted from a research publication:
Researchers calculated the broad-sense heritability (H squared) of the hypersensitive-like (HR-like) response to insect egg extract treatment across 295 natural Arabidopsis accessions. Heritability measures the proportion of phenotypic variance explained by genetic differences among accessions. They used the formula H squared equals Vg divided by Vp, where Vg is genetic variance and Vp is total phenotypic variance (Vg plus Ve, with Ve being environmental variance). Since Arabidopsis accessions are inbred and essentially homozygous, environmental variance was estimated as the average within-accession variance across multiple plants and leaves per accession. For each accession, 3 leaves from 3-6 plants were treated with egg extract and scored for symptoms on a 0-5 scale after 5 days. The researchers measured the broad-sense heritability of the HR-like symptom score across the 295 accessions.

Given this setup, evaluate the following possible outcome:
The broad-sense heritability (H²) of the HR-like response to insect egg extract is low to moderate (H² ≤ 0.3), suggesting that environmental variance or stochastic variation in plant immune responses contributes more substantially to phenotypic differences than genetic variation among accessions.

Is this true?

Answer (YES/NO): NO